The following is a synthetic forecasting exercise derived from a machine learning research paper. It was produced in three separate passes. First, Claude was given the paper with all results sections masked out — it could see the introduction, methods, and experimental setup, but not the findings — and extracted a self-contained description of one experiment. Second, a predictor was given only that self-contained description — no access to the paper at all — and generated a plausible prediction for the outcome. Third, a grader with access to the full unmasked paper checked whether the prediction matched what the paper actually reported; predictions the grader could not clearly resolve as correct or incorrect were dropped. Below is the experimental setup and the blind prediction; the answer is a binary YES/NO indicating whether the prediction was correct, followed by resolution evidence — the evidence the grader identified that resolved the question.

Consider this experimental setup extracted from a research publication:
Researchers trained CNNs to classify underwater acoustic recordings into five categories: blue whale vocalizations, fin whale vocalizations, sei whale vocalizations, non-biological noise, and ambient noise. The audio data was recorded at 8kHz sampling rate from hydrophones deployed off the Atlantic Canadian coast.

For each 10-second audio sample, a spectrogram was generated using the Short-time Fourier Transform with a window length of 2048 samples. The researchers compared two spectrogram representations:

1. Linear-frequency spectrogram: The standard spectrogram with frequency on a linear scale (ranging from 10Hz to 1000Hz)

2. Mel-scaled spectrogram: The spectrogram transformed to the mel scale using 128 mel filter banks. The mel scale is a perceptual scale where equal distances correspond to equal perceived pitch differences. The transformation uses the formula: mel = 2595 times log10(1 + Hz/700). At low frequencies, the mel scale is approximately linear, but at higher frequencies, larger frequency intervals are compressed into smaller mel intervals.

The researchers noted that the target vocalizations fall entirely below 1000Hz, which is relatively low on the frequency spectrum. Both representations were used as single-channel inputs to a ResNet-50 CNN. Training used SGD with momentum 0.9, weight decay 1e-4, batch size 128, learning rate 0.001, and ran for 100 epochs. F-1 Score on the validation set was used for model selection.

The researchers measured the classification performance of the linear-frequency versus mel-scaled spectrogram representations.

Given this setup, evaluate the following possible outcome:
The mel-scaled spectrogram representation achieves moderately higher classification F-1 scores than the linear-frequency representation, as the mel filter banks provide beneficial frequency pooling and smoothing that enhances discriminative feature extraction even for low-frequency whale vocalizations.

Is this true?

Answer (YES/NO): NO